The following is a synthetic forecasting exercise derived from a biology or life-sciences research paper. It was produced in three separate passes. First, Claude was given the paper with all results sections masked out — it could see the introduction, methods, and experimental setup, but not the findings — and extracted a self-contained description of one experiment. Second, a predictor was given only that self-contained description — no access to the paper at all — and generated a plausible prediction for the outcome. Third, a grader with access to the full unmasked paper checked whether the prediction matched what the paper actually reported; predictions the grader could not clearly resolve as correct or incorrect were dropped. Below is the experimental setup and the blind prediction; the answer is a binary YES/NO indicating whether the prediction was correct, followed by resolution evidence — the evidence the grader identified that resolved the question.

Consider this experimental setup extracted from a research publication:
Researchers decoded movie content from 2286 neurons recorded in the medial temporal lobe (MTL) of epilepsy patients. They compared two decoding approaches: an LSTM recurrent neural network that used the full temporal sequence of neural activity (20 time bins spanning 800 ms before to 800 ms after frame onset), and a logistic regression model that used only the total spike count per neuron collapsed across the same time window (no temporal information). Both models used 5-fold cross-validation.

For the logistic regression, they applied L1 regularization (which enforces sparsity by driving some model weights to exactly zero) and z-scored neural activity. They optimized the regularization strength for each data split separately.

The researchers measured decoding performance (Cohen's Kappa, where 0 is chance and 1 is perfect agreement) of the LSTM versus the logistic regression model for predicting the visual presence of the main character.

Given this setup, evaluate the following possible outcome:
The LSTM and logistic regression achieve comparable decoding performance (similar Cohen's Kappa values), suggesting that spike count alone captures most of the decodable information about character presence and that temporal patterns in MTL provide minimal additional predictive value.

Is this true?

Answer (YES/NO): YES